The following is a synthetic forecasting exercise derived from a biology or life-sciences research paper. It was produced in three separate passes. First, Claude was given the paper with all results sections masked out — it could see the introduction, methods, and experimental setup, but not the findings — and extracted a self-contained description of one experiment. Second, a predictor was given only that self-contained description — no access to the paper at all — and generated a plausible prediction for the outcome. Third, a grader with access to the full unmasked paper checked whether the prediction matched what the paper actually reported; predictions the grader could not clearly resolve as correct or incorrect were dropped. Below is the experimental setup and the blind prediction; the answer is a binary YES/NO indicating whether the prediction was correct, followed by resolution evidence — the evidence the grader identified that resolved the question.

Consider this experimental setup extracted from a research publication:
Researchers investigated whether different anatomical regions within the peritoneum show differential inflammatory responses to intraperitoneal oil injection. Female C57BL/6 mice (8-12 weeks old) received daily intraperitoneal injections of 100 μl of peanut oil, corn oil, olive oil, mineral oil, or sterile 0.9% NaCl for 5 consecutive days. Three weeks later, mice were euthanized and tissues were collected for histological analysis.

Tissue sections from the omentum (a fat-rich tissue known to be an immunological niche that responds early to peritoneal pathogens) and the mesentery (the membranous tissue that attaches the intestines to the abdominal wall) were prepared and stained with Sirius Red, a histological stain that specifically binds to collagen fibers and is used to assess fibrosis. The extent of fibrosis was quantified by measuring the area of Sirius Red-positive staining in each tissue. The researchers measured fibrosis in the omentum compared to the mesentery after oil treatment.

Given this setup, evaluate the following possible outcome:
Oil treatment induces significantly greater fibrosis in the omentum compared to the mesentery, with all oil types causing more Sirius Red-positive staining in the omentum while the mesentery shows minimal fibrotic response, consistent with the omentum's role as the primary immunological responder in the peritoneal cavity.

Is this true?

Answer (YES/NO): NO